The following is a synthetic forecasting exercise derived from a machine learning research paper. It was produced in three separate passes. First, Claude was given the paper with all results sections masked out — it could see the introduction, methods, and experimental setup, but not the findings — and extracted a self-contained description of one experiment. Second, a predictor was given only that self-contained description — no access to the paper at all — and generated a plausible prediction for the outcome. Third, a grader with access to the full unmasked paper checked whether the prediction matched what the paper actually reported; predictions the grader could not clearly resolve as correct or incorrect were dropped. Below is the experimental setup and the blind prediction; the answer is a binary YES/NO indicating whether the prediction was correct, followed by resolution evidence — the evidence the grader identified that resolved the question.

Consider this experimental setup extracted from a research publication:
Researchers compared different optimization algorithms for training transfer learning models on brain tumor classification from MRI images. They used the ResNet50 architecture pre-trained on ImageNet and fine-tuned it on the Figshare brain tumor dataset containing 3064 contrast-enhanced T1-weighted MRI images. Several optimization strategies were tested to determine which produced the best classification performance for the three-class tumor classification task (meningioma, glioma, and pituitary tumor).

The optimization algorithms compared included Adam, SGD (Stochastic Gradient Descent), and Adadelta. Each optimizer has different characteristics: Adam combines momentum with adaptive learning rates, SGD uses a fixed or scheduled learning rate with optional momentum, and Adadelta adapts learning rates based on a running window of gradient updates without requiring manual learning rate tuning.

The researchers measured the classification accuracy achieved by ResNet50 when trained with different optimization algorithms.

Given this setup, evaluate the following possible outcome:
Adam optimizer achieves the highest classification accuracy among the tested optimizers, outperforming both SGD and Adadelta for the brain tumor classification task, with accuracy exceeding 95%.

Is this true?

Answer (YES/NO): NO